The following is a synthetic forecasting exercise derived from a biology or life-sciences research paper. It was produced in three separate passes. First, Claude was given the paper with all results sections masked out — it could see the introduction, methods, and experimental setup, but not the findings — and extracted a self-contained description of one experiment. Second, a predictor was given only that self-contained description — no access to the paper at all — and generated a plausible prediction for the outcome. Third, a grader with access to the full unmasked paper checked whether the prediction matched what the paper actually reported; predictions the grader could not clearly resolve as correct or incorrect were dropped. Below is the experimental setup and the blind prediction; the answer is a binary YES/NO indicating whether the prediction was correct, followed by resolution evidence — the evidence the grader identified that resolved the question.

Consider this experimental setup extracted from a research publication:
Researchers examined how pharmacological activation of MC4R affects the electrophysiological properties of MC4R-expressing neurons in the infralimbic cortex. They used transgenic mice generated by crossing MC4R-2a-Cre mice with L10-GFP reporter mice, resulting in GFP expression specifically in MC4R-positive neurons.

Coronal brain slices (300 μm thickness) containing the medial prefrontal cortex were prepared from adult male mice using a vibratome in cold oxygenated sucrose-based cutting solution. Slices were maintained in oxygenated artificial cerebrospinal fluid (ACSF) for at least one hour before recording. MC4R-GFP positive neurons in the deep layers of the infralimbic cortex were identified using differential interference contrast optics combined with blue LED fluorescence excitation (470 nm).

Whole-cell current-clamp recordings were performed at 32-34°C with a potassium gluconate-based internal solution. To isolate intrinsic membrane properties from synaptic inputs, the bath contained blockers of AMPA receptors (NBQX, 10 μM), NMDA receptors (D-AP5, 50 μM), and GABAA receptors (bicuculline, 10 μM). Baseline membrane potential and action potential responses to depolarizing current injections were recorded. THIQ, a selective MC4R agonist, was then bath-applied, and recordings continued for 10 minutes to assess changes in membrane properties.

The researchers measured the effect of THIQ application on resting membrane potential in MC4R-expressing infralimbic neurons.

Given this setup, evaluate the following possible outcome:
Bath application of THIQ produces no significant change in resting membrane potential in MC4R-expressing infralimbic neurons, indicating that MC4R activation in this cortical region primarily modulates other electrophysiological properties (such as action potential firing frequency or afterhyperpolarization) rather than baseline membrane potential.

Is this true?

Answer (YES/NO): NO